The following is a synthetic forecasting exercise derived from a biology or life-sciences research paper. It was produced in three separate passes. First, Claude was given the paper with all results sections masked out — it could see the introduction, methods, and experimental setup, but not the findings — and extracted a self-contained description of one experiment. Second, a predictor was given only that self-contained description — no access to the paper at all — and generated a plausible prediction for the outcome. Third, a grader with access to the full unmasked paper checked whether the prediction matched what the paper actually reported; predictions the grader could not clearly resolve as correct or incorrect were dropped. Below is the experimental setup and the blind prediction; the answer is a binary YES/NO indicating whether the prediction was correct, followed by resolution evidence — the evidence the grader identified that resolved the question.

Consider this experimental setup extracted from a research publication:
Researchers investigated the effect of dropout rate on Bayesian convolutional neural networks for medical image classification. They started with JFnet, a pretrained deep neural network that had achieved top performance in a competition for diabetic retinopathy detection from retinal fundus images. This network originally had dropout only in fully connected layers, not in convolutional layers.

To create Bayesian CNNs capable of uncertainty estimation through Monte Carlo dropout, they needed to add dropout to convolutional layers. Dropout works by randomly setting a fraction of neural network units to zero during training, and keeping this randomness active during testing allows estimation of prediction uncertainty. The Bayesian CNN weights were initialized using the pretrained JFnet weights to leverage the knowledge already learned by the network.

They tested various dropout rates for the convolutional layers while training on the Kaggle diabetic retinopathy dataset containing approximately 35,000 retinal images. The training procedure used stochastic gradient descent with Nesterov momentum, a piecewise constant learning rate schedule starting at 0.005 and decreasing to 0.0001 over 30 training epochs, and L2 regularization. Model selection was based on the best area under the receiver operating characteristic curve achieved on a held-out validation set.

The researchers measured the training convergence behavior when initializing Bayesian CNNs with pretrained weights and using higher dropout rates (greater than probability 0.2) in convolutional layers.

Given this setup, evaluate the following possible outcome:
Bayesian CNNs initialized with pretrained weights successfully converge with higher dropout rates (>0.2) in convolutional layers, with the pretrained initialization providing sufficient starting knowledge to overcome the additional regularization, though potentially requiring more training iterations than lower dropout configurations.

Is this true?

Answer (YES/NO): NO